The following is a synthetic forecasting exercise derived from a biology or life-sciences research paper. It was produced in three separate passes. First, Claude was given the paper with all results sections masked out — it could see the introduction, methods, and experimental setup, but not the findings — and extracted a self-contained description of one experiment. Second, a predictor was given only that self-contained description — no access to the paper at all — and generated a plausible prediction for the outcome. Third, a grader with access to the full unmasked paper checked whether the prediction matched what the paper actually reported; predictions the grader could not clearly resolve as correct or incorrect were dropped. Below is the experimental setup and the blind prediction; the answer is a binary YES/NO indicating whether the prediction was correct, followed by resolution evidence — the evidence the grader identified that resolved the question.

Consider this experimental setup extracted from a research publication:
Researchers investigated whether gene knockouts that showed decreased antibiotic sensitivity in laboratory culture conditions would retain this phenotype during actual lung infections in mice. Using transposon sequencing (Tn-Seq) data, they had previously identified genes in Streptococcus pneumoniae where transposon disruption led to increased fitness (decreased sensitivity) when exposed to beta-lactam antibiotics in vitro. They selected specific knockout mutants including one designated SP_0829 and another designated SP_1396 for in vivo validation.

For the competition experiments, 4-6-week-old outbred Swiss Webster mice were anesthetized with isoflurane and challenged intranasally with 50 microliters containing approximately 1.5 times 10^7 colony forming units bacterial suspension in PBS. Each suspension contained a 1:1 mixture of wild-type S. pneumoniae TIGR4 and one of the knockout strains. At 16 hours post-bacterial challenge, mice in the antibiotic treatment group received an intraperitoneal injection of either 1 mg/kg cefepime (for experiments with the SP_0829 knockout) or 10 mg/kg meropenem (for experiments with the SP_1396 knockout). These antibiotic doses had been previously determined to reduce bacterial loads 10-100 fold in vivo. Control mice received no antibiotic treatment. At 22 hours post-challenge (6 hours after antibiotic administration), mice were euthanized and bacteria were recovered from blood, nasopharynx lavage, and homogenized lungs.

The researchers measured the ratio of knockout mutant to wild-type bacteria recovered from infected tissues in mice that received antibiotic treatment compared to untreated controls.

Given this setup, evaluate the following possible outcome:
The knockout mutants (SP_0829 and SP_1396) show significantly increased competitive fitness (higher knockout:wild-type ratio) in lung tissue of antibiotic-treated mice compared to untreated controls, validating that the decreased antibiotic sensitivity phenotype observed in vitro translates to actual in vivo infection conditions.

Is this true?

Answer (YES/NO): YES